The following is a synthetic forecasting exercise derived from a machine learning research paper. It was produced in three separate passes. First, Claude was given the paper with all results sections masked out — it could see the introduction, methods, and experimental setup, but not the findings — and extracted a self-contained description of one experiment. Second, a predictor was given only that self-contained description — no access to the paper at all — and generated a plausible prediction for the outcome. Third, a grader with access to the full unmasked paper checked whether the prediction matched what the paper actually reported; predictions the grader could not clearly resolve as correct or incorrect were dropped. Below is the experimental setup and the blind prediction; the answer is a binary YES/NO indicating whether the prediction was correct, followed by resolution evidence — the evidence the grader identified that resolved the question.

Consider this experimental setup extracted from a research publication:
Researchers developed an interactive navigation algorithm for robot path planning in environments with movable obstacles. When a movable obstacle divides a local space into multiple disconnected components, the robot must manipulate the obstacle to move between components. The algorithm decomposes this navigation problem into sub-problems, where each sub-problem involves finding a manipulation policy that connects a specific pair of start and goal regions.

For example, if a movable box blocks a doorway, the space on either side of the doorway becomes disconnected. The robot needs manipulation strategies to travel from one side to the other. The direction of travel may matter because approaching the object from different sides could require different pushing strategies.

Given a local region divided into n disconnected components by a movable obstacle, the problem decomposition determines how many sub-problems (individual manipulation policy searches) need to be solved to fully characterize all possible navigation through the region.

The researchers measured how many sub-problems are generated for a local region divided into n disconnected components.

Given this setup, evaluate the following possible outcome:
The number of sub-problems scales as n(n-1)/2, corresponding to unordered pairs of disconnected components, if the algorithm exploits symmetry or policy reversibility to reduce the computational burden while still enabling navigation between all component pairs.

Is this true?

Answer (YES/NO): NO